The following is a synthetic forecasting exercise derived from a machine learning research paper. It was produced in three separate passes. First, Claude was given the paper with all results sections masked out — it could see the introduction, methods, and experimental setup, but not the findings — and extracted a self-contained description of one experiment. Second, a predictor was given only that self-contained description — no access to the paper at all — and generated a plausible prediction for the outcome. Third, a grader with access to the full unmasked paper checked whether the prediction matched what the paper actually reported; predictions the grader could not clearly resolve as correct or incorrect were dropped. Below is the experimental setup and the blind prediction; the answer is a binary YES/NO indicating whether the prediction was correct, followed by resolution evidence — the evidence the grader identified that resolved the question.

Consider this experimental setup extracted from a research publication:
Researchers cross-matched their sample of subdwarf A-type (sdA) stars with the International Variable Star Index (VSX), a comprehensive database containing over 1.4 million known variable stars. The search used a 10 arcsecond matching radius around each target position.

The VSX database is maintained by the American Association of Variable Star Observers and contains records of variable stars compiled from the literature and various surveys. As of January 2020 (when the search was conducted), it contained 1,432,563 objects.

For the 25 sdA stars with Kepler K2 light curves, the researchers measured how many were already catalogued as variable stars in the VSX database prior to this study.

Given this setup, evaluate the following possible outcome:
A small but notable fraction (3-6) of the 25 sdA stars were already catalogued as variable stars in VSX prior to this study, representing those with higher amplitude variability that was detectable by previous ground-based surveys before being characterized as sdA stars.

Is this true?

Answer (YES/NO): NO